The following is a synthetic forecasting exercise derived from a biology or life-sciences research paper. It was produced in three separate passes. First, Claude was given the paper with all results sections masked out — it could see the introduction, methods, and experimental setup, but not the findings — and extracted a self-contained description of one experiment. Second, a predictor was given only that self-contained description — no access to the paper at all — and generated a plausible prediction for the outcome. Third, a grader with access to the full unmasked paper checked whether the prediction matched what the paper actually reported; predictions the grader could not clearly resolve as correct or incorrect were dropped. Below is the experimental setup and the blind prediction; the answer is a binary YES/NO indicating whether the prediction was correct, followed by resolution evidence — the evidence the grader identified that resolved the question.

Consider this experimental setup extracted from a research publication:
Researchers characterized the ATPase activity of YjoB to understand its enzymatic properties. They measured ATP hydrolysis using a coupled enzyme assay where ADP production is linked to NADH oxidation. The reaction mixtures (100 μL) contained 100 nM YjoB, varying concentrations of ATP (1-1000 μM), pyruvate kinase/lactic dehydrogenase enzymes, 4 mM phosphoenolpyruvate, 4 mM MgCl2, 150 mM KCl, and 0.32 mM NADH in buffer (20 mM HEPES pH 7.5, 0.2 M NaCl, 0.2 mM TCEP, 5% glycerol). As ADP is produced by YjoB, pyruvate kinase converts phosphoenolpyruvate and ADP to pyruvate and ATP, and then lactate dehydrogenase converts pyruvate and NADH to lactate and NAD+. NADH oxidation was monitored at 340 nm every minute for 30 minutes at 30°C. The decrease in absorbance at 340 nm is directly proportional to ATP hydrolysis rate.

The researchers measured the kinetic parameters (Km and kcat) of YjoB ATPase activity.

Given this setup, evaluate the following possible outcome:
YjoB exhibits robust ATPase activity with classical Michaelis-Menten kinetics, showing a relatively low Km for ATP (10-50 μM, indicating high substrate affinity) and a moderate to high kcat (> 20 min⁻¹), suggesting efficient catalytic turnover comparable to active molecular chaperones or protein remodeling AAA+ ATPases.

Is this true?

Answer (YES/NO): NO